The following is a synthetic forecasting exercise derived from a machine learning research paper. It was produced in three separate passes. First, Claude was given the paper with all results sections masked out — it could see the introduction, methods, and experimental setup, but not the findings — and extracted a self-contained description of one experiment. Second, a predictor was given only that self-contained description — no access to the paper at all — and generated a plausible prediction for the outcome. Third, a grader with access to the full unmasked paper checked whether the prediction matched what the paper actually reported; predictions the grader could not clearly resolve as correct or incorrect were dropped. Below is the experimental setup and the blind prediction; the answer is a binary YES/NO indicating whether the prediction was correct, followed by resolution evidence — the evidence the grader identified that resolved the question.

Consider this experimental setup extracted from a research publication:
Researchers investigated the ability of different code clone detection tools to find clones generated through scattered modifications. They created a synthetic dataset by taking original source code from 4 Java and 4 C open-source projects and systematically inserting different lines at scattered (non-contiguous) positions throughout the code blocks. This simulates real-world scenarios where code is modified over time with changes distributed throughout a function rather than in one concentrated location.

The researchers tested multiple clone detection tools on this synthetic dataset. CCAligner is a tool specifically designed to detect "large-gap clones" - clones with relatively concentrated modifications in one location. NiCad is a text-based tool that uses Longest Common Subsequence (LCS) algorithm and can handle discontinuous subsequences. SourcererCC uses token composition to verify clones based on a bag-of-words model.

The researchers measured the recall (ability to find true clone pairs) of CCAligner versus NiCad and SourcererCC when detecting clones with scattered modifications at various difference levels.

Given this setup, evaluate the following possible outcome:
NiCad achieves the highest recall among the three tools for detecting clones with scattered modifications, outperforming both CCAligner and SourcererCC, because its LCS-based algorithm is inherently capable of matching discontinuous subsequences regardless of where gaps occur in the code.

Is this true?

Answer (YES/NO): NO